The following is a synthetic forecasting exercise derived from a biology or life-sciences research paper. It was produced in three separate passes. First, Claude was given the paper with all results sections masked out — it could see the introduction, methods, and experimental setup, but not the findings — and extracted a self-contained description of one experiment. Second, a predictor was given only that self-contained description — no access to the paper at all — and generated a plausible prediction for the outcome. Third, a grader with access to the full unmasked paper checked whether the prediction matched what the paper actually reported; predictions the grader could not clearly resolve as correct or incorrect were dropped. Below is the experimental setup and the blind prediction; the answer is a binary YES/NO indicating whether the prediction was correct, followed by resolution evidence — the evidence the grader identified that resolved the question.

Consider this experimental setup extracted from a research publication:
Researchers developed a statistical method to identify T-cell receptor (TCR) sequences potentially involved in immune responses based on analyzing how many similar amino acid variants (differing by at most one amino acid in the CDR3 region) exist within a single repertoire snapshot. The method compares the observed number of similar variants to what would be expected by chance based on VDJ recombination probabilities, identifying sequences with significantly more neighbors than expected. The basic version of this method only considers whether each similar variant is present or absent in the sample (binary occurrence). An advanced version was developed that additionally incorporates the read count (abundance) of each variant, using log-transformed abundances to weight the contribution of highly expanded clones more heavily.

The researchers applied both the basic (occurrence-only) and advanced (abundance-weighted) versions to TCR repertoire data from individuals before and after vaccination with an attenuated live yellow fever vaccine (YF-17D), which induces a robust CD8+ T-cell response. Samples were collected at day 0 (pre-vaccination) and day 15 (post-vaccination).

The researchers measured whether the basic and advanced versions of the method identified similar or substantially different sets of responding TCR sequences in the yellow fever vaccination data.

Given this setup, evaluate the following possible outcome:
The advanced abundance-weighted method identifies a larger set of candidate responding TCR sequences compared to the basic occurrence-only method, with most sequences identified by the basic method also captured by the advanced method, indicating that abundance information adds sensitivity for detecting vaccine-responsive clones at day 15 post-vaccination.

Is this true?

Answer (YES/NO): NO